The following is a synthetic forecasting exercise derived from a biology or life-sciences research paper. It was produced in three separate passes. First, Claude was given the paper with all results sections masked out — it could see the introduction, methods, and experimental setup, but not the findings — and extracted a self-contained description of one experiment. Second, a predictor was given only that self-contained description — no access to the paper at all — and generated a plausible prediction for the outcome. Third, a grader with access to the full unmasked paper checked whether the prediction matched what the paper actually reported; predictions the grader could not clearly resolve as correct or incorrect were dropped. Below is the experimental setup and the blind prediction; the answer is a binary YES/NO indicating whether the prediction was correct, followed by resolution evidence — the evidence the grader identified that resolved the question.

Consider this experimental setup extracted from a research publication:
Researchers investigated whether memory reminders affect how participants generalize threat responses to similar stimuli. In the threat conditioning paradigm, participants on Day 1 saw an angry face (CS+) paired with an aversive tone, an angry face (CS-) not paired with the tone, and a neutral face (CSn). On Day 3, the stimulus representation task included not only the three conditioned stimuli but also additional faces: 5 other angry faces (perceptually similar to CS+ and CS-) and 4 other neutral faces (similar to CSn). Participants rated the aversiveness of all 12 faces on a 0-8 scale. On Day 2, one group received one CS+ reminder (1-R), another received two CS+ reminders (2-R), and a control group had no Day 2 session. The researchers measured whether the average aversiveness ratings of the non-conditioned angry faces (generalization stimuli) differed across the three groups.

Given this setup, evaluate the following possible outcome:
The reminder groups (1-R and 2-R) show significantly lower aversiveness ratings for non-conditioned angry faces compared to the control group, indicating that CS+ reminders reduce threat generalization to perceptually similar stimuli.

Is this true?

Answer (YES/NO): NO